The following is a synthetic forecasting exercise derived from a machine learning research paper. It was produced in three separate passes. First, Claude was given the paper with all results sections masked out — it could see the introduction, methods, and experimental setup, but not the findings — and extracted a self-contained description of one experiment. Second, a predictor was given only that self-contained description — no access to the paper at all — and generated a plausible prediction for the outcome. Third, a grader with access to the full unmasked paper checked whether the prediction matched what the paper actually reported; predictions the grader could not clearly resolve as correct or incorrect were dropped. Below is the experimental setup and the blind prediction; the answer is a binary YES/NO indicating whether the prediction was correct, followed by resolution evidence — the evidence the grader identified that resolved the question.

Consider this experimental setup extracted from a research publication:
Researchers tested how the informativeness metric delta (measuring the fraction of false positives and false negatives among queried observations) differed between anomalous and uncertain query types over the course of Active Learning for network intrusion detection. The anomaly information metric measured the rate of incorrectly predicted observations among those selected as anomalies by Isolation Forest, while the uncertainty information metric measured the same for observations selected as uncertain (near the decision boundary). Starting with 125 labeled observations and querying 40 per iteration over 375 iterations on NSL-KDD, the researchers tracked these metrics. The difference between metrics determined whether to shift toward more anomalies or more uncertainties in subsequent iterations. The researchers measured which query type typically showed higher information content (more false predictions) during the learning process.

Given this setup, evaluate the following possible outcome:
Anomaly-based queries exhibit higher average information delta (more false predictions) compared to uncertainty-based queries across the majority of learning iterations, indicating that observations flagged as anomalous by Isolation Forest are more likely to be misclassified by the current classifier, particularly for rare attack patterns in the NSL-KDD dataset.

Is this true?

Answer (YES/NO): NO